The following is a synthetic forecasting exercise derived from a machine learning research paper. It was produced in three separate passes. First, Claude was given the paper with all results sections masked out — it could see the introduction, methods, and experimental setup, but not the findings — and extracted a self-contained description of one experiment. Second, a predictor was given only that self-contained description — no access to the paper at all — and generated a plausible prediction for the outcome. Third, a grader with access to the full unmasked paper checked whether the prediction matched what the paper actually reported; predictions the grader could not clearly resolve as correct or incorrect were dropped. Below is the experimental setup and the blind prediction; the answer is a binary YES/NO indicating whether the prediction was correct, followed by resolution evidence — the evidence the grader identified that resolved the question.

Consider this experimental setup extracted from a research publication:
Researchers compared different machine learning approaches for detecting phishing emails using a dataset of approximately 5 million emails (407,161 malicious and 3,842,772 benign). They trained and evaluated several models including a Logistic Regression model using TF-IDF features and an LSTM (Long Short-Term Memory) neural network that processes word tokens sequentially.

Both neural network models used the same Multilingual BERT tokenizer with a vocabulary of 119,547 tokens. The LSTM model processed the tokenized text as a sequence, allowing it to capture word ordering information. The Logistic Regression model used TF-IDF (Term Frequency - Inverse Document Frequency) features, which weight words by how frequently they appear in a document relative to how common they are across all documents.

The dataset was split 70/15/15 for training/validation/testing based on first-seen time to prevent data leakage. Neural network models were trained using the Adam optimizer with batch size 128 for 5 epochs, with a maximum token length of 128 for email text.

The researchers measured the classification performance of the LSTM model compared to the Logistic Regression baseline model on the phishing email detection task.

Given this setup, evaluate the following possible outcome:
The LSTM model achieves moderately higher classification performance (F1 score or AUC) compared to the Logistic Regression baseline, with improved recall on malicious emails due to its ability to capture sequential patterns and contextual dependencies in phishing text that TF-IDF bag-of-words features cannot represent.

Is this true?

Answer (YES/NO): YES